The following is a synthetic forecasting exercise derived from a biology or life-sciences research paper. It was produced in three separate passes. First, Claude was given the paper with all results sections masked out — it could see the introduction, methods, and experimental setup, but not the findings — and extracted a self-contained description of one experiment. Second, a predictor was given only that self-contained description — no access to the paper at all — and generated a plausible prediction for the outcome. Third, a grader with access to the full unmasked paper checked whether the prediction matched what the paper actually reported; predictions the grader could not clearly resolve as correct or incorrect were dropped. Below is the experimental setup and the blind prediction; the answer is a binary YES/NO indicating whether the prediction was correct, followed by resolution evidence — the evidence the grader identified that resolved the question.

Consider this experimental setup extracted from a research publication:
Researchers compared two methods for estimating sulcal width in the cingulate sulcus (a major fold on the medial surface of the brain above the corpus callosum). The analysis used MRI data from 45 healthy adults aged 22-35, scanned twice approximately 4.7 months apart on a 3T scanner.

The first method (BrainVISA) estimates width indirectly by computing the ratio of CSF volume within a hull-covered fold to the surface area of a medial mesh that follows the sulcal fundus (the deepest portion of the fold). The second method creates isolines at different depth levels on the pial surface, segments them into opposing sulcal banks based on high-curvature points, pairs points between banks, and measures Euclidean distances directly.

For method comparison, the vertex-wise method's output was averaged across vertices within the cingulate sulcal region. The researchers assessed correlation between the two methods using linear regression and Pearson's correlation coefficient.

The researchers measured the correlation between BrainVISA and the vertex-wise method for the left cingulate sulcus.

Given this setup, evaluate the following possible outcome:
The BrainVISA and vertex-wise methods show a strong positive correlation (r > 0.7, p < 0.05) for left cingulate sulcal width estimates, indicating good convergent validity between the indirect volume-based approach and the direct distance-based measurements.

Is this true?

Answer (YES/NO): NO